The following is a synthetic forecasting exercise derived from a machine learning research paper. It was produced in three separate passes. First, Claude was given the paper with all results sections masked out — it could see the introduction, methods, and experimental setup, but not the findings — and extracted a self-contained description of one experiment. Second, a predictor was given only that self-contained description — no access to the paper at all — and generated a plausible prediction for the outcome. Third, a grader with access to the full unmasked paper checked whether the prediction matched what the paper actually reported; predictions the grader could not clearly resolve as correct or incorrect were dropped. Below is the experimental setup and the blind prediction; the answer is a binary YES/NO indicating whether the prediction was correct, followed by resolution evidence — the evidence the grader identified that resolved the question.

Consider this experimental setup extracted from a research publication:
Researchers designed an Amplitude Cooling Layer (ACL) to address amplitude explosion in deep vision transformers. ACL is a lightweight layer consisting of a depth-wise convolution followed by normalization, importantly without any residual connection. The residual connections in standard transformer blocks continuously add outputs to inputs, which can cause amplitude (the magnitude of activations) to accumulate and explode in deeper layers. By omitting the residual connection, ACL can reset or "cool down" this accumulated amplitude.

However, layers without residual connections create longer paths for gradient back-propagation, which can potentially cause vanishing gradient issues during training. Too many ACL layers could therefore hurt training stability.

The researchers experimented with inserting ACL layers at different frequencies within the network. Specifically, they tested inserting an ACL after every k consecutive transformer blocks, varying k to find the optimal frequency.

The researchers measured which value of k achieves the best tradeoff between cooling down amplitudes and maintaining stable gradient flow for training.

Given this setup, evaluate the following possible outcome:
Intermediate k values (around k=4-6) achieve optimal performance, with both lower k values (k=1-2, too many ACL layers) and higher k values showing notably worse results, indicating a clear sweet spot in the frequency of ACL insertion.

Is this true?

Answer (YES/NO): NO